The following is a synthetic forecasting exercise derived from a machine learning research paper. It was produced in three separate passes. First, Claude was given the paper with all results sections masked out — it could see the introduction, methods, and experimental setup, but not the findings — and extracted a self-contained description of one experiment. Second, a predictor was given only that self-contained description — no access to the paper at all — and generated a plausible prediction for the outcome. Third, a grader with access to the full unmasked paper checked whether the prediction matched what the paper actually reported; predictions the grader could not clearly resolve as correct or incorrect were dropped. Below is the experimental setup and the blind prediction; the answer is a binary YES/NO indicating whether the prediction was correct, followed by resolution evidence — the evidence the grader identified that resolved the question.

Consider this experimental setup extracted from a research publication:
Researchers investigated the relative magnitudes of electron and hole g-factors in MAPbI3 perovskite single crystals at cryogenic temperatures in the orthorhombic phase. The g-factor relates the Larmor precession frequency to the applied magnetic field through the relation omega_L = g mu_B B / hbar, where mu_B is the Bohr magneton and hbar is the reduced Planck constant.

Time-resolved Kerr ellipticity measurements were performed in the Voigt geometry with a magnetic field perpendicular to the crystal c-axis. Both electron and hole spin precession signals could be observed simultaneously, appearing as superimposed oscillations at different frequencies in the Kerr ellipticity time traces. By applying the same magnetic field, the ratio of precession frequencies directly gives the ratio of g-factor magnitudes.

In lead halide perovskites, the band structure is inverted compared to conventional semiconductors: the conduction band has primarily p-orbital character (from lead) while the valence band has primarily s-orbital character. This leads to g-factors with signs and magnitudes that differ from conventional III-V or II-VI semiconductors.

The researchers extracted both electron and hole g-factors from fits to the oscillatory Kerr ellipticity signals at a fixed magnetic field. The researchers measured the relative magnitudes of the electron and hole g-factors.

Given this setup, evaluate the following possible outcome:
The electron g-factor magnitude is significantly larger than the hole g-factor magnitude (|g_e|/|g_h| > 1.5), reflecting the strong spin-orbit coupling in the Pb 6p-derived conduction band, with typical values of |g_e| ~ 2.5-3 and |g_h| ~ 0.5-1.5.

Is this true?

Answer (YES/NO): NO